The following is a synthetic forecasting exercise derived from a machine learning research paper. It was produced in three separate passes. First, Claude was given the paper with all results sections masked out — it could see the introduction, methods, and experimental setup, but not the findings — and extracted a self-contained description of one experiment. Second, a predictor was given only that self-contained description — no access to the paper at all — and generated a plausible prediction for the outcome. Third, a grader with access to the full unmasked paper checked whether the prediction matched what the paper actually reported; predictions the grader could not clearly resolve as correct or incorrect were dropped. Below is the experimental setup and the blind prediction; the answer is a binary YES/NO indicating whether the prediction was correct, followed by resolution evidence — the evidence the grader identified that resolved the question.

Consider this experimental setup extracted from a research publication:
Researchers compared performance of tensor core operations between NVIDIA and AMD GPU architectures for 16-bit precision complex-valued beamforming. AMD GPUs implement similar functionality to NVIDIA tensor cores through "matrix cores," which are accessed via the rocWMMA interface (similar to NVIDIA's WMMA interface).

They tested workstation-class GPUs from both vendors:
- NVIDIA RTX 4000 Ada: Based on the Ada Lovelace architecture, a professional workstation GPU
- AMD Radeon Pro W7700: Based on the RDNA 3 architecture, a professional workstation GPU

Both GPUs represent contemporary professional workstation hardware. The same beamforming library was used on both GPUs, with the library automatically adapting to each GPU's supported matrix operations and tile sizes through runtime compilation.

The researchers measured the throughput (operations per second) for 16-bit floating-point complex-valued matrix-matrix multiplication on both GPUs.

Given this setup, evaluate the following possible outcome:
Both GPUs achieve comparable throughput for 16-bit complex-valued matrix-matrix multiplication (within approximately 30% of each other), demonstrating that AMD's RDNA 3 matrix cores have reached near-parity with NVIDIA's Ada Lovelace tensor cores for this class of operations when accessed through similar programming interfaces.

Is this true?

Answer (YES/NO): NO